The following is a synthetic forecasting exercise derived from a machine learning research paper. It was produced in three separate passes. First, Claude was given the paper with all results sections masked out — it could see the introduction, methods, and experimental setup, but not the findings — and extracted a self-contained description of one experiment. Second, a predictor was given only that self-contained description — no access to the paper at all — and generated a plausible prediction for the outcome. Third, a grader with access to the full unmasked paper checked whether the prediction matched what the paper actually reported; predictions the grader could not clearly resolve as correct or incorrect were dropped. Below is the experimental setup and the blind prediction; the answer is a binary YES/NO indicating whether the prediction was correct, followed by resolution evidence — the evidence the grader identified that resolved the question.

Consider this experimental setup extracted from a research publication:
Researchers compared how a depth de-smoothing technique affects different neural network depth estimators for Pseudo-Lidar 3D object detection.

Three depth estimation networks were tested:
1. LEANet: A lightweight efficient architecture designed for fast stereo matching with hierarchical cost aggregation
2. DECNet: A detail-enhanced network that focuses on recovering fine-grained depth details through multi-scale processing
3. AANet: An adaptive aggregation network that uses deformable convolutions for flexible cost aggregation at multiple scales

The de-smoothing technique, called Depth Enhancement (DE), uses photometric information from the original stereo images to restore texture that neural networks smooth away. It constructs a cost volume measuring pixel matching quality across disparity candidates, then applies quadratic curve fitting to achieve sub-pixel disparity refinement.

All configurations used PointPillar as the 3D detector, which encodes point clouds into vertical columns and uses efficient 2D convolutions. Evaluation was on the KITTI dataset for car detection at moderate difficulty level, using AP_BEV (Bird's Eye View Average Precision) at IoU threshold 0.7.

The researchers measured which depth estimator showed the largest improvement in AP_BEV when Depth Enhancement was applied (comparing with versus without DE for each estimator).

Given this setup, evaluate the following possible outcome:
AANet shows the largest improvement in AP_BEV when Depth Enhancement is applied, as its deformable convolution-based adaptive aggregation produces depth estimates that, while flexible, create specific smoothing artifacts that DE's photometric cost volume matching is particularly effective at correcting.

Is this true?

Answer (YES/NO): NO